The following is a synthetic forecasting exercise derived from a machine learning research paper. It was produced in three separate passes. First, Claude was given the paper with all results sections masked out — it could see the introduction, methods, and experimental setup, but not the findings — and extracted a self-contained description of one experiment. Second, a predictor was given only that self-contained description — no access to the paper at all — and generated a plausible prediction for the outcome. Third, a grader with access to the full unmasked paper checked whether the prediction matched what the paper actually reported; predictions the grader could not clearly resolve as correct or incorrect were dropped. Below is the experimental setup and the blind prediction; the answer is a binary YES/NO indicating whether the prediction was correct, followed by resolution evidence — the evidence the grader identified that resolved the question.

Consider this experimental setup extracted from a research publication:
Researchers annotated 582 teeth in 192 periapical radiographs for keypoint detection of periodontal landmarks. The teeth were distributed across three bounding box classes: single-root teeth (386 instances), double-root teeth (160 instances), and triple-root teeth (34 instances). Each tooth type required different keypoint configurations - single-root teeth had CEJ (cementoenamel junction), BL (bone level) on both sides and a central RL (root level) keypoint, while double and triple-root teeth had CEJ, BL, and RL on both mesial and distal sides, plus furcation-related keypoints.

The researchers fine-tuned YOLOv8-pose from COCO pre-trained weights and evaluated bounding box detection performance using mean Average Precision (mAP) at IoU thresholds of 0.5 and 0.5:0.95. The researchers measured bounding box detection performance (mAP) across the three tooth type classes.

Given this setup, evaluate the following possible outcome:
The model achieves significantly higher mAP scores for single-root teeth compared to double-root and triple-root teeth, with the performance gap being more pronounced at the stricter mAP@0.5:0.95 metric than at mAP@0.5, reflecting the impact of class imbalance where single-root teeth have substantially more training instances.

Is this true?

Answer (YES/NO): NO